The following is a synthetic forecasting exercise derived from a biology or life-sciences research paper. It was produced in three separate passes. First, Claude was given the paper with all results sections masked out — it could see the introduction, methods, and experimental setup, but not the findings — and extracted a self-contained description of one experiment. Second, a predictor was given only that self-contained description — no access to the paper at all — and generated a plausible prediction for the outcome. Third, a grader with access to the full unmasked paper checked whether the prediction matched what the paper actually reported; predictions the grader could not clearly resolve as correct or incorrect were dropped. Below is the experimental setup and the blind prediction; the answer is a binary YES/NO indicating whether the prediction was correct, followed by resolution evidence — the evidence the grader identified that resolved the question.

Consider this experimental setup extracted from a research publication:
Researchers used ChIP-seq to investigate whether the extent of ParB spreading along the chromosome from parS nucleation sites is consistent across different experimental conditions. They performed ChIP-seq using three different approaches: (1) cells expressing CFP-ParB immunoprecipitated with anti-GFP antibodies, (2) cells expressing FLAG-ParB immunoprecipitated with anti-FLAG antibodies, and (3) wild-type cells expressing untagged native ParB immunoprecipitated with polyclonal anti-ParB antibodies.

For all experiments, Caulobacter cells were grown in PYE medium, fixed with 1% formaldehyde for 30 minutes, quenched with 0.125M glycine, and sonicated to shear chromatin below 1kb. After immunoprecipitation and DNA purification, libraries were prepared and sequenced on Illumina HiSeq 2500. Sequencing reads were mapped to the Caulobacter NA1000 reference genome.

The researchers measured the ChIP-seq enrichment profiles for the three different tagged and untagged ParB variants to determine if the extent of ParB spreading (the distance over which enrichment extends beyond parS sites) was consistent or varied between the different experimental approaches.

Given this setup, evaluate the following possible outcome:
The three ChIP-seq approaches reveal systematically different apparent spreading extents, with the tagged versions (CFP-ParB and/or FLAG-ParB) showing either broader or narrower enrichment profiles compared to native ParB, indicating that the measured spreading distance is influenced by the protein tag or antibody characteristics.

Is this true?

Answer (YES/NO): NO